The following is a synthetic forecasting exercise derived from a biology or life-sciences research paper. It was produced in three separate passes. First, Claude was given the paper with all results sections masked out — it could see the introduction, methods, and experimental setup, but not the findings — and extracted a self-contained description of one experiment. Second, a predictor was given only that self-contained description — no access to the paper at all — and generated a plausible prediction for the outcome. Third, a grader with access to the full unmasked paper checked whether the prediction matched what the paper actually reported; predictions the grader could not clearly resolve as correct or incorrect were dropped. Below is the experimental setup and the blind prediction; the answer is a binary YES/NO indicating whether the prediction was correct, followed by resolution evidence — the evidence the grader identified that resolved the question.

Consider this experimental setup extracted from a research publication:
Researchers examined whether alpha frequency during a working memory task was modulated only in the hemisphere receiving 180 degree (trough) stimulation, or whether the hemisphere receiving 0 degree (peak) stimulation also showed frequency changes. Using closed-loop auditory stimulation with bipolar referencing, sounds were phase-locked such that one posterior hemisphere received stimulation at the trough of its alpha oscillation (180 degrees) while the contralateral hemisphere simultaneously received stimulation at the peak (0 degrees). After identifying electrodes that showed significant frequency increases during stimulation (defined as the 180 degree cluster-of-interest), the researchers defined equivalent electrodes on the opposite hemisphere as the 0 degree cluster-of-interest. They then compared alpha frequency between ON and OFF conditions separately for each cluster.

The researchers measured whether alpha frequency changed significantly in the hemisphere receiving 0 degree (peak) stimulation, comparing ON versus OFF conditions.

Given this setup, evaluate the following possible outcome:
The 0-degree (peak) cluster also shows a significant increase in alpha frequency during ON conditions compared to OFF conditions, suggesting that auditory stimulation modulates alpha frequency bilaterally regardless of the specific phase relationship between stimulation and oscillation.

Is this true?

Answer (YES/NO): NO